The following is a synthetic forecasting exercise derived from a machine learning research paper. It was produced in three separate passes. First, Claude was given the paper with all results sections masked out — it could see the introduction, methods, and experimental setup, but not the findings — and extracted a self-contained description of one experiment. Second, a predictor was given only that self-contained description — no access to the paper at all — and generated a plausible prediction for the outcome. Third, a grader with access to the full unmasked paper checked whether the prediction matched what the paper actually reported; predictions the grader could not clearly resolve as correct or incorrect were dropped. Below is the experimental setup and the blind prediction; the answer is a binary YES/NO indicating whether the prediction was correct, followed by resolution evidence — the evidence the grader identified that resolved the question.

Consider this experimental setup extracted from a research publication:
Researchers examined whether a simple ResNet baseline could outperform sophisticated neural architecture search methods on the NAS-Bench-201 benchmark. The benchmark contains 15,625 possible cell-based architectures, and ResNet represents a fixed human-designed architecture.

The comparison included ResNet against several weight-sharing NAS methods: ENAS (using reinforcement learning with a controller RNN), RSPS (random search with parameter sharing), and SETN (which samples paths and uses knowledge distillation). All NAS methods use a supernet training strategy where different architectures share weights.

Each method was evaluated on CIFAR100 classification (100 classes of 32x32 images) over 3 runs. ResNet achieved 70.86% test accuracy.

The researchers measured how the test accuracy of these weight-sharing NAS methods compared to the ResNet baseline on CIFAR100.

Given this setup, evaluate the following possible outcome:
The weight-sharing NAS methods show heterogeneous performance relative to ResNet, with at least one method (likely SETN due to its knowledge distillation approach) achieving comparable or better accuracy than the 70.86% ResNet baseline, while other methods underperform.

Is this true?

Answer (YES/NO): NO